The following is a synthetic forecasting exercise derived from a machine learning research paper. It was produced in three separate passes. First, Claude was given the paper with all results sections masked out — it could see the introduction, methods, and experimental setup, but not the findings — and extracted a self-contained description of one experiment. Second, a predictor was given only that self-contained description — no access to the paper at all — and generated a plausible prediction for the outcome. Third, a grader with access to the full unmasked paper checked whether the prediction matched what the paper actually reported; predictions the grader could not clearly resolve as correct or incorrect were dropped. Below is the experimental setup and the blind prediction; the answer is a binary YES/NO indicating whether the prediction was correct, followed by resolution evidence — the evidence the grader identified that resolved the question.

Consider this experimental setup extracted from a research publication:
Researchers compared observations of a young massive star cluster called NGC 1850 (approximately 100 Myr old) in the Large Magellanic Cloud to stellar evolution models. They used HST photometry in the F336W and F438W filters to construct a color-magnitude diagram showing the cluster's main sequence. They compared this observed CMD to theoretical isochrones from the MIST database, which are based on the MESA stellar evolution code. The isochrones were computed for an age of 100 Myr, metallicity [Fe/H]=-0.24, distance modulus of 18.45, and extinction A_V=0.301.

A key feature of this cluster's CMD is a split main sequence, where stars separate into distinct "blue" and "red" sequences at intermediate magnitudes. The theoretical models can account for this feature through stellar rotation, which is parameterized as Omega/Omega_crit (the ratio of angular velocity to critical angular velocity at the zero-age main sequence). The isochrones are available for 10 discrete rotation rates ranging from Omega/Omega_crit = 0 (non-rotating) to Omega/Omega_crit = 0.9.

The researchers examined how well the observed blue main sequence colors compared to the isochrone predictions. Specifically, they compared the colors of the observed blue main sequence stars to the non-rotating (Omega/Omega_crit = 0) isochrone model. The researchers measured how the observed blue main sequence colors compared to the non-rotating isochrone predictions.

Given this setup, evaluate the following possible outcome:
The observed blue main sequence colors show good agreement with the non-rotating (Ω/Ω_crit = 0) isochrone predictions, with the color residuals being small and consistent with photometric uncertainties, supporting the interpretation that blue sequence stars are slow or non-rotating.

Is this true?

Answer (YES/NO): NO